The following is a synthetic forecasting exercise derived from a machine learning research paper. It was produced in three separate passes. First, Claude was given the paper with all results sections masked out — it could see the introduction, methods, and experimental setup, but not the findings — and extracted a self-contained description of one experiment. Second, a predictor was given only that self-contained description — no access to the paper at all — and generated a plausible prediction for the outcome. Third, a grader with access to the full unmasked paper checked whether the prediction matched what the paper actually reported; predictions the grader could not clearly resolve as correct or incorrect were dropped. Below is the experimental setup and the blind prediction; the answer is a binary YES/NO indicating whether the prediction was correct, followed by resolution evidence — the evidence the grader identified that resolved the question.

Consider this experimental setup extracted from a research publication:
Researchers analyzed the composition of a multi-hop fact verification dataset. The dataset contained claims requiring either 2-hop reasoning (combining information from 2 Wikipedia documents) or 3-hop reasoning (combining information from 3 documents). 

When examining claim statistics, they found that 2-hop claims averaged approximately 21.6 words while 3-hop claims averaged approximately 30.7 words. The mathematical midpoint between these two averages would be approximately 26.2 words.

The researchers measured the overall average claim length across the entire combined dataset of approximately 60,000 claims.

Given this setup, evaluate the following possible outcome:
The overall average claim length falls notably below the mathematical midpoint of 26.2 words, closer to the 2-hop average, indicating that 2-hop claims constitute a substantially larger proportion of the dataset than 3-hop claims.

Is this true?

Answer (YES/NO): NO